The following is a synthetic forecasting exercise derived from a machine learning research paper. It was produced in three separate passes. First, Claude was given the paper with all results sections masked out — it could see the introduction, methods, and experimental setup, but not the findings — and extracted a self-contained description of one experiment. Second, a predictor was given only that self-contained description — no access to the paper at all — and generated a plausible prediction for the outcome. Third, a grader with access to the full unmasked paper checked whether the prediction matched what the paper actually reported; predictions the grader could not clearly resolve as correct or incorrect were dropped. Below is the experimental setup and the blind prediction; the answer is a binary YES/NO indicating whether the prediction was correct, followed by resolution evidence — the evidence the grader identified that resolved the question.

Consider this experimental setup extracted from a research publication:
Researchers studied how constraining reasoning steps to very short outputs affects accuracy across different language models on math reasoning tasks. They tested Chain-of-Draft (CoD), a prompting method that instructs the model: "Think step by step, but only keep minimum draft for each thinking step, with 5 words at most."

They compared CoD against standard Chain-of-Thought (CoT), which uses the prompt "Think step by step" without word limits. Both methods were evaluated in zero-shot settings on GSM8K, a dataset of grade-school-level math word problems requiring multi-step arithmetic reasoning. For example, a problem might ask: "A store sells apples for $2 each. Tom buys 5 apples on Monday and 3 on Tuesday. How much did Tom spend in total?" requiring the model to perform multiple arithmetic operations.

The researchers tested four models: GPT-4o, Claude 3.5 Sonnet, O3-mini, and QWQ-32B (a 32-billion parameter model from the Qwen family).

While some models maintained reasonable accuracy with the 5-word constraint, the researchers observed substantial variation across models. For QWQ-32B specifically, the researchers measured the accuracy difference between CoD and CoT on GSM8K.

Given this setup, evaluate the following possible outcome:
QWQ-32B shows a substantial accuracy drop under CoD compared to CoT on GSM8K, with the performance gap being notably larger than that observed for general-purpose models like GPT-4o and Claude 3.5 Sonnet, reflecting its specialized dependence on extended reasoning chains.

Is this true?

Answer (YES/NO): YES